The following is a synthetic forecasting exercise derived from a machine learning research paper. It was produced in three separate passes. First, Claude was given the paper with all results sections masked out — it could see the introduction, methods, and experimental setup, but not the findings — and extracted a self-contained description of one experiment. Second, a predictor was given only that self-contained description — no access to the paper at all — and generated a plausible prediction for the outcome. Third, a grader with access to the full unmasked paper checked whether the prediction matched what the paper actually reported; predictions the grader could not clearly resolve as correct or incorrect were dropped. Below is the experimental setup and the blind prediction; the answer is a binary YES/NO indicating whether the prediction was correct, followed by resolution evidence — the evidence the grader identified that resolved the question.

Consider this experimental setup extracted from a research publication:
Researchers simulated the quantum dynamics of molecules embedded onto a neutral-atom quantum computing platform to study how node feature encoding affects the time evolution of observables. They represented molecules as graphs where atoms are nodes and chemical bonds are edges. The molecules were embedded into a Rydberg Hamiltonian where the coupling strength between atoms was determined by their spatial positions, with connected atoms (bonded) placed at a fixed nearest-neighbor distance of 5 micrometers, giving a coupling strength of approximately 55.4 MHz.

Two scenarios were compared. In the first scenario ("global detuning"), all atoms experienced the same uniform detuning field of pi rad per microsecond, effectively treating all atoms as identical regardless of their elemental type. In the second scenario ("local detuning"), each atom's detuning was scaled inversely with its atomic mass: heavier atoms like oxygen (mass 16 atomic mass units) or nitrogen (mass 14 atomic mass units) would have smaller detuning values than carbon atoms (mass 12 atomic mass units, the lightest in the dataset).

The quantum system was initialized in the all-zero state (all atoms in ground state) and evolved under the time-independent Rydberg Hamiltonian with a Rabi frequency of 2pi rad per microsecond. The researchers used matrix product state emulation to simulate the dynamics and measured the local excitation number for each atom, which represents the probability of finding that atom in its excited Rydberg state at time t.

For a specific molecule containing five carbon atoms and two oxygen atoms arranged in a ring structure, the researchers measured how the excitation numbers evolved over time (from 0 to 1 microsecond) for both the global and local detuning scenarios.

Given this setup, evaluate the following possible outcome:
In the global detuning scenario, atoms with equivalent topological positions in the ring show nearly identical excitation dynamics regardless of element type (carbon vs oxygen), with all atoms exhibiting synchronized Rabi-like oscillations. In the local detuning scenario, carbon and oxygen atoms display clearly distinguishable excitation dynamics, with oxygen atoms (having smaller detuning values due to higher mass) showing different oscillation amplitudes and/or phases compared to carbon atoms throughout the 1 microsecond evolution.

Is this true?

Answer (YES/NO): NO